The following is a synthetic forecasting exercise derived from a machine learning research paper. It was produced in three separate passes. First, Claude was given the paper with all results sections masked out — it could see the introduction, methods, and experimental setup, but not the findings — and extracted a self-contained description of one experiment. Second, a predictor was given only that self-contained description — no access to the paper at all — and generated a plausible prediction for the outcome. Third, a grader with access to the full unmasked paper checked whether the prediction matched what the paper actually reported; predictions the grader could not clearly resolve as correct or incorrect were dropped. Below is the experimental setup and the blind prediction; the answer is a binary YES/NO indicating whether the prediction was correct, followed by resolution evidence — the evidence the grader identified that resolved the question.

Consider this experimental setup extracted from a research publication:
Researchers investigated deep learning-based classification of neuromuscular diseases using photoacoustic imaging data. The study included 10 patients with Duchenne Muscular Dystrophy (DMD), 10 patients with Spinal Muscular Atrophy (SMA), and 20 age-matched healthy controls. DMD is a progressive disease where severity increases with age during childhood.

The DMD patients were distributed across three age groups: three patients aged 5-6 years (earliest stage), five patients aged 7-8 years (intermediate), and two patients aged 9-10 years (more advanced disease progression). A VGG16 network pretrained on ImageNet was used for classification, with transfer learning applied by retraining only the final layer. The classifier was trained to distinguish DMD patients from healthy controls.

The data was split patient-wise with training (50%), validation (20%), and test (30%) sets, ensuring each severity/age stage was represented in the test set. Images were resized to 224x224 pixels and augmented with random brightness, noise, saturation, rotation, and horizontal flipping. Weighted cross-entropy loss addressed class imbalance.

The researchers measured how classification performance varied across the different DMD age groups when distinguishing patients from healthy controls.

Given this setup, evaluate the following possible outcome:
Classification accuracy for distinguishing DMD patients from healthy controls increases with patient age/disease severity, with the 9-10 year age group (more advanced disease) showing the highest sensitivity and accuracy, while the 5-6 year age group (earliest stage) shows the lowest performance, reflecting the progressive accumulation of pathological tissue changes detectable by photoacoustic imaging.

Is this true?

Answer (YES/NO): NO